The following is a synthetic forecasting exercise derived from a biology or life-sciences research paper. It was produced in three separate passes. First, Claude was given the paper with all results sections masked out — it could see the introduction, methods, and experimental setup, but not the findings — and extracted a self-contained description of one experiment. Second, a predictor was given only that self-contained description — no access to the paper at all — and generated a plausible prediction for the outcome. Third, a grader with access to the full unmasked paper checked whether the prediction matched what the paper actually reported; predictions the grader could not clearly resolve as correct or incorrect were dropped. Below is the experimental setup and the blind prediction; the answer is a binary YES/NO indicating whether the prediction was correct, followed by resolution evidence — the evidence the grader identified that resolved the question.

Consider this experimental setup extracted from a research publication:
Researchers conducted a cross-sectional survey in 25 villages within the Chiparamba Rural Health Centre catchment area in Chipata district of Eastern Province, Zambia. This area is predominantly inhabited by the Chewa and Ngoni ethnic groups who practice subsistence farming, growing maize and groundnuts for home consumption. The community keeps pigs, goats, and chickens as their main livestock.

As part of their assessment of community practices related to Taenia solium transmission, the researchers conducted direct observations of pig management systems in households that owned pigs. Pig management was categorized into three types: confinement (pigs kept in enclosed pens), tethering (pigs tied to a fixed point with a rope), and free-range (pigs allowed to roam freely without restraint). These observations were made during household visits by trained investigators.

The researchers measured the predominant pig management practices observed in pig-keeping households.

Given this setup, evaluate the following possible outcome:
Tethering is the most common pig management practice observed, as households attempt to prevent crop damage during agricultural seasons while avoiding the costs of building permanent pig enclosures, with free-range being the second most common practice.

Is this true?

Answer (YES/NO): NO